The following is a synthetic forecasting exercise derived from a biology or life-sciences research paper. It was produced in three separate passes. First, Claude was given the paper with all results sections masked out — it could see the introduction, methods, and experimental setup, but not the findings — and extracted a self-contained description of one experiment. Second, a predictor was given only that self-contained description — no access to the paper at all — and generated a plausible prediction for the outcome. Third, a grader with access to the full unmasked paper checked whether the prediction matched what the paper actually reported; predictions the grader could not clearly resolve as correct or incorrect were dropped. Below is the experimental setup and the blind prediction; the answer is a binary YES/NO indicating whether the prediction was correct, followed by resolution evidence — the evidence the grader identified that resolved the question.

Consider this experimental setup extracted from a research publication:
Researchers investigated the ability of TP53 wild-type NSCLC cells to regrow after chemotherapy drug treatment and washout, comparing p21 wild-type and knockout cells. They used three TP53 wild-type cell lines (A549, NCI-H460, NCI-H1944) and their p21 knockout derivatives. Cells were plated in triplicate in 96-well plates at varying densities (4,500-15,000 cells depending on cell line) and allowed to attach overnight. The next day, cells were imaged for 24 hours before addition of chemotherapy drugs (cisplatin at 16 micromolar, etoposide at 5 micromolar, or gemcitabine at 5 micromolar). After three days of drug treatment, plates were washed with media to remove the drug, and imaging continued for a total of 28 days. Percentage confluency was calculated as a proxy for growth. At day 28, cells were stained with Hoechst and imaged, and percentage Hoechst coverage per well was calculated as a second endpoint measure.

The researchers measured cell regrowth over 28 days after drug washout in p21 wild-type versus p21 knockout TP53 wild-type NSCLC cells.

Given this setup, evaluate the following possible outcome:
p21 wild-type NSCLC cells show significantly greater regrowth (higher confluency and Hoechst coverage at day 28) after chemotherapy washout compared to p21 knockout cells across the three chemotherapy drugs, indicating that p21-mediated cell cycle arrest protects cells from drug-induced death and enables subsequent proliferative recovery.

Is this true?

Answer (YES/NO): YES